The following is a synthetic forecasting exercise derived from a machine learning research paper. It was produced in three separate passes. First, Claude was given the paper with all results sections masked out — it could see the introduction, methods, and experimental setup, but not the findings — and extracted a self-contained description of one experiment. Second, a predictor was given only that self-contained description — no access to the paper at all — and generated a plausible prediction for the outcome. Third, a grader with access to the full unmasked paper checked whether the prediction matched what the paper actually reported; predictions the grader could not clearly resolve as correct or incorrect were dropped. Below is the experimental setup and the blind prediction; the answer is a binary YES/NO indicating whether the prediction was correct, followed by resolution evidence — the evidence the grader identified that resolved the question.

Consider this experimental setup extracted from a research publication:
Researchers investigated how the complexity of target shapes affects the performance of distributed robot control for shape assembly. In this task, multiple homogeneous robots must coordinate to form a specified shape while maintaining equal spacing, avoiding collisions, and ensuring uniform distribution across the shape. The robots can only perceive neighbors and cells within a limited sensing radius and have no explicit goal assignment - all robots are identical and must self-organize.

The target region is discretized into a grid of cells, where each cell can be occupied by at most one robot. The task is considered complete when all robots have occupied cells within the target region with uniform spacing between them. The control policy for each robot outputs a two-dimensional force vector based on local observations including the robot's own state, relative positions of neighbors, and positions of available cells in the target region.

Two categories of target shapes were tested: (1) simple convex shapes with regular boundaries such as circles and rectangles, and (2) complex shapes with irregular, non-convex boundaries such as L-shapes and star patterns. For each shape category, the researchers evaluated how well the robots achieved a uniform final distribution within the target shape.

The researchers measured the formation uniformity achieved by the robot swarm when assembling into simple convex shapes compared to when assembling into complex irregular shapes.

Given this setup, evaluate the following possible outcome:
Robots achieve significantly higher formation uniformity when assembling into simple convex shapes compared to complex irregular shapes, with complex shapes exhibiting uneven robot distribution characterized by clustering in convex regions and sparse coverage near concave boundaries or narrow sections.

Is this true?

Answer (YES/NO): NO